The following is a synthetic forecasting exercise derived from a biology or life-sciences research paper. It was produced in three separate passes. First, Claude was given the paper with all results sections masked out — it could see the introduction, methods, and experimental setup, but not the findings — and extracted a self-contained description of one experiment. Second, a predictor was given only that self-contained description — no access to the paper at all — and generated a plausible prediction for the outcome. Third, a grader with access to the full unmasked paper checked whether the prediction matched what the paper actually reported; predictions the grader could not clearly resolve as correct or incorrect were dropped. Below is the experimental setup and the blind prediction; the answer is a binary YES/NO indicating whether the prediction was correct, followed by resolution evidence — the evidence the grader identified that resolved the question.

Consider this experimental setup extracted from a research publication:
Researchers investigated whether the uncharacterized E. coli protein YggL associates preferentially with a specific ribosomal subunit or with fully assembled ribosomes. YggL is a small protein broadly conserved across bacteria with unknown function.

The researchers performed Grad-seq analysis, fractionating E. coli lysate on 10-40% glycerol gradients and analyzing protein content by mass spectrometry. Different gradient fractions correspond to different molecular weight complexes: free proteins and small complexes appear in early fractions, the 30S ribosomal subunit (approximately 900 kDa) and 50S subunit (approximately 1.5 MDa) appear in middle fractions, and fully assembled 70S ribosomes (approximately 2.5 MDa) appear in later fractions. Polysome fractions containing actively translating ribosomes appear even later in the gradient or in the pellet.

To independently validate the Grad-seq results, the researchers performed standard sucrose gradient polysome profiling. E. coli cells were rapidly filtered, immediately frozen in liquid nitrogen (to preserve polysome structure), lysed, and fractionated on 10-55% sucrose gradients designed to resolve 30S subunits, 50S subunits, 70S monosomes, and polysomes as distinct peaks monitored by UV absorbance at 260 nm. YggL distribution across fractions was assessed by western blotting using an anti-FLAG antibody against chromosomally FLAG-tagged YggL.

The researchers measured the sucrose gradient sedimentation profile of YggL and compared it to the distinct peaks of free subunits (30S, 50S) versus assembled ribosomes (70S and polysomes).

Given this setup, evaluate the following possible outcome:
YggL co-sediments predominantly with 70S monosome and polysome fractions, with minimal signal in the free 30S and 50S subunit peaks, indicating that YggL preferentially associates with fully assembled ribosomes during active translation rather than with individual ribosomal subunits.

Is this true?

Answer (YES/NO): NO